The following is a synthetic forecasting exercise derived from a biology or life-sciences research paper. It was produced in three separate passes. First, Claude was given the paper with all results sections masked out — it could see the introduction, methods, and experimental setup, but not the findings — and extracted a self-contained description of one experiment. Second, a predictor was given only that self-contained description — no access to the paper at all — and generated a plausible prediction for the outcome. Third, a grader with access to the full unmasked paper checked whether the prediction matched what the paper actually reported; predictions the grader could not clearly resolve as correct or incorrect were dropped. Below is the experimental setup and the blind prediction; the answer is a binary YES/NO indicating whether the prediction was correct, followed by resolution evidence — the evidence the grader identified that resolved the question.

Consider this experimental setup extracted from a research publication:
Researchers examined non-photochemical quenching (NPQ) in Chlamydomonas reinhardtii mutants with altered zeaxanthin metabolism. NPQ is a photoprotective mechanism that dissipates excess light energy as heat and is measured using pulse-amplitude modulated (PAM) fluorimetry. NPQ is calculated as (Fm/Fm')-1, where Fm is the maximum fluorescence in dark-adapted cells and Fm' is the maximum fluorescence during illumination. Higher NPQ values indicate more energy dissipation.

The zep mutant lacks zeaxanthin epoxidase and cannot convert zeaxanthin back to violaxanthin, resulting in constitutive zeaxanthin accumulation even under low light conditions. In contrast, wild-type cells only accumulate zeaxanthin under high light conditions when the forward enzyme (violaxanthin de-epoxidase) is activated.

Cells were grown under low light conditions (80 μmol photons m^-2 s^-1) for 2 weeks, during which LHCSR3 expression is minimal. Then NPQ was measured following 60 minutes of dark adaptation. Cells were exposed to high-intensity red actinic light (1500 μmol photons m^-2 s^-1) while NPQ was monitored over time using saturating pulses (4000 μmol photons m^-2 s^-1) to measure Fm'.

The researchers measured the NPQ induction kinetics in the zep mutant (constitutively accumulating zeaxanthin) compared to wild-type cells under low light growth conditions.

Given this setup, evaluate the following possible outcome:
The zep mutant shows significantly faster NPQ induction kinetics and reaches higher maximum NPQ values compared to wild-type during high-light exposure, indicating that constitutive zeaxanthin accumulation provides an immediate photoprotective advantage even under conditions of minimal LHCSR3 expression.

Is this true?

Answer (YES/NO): NO